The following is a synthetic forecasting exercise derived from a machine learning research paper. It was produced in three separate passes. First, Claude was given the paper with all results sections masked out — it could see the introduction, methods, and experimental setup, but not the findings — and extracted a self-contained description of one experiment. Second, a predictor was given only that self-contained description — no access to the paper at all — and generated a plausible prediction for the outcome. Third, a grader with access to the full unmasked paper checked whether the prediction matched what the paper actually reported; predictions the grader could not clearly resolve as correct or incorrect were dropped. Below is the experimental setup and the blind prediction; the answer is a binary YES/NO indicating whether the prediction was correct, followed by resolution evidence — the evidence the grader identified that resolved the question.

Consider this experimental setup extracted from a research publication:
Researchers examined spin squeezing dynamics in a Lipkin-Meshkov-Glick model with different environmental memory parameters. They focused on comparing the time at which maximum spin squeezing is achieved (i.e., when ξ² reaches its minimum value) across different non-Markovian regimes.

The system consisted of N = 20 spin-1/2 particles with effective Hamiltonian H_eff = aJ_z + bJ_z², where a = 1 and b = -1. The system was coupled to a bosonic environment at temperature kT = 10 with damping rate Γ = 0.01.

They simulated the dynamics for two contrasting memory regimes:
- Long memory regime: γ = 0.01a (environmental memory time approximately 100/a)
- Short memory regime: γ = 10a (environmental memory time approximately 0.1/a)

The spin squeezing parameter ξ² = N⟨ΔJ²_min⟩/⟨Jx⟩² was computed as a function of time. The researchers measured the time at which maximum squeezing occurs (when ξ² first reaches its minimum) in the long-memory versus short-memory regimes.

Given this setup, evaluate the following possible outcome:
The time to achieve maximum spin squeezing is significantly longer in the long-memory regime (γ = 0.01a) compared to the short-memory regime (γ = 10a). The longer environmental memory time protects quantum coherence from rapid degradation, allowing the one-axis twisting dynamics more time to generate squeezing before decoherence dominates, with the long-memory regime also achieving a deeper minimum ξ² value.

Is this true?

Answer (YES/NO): NO